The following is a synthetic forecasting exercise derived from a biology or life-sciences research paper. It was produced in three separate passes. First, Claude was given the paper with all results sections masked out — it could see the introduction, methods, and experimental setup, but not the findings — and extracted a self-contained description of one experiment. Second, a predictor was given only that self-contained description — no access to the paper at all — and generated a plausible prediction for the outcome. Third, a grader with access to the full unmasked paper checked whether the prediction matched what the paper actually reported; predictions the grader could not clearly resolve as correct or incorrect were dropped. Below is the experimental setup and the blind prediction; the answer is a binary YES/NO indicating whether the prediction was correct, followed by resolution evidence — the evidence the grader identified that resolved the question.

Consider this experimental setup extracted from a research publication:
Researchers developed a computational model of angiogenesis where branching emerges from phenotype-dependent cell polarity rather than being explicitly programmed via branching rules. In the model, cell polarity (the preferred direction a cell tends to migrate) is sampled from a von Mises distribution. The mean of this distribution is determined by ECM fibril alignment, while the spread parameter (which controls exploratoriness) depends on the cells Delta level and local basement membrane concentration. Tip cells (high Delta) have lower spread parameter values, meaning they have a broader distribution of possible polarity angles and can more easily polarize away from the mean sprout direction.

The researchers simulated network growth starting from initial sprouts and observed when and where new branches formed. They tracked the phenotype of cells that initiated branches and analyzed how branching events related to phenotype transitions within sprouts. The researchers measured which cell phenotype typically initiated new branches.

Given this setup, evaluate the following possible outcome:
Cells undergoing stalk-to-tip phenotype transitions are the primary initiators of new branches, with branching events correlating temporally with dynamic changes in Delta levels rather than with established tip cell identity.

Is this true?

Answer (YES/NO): NO